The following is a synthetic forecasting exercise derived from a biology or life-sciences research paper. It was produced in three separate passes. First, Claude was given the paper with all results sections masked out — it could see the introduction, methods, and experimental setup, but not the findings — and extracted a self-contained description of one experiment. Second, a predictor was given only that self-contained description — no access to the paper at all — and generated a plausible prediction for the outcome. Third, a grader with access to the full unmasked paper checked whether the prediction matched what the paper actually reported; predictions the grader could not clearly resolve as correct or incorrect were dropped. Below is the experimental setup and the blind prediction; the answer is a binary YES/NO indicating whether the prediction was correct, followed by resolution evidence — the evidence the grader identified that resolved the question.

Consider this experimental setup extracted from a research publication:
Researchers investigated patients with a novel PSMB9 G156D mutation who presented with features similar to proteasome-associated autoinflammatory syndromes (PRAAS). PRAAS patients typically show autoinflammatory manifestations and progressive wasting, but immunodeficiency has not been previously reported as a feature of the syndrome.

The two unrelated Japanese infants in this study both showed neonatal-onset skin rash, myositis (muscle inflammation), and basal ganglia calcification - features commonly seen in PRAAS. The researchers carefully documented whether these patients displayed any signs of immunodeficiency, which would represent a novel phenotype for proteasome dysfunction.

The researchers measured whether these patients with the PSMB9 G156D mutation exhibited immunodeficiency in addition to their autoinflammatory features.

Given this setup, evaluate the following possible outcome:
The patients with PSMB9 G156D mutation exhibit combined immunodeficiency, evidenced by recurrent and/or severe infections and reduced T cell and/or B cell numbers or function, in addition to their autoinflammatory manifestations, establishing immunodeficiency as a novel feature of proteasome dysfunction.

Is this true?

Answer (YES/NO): YES